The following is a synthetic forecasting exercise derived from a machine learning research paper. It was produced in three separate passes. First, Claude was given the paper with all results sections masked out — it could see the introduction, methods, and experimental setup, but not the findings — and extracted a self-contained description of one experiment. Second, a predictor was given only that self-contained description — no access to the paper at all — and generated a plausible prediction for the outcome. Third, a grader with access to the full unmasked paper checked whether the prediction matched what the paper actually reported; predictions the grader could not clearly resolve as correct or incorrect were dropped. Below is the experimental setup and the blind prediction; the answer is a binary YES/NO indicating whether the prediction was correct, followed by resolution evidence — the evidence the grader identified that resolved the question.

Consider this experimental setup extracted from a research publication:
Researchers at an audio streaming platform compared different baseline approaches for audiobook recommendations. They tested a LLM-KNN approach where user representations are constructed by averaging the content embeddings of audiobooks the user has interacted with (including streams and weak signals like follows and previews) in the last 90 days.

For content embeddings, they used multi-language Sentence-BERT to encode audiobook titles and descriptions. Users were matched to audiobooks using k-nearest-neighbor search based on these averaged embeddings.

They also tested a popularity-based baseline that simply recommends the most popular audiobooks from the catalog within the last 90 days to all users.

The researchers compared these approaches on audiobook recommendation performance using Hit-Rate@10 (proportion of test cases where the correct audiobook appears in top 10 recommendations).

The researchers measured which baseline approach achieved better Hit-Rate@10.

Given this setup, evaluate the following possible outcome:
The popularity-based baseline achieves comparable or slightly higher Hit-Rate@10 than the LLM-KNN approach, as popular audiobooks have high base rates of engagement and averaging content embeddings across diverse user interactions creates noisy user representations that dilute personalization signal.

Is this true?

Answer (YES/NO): NO